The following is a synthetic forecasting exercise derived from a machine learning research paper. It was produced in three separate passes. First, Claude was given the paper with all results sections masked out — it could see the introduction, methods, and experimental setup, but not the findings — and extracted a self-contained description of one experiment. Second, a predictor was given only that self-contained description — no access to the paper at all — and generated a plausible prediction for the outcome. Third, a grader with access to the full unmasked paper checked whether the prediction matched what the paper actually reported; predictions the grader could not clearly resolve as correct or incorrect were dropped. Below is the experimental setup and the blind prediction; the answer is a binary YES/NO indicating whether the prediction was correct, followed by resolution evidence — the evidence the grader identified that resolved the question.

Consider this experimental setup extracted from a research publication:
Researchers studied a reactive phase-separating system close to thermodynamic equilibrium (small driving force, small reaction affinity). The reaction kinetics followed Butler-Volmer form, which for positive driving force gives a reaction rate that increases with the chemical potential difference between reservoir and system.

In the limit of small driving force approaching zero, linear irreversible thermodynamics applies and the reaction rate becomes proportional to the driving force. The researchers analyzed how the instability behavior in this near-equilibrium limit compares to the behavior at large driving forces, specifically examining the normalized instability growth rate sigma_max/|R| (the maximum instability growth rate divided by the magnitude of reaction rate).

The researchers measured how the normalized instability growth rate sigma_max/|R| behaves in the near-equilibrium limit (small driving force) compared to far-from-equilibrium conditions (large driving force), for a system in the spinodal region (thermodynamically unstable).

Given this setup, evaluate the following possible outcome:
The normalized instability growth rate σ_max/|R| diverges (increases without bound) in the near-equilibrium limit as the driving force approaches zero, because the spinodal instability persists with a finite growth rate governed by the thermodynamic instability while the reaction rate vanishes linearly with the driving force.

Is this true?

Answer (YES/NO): YES